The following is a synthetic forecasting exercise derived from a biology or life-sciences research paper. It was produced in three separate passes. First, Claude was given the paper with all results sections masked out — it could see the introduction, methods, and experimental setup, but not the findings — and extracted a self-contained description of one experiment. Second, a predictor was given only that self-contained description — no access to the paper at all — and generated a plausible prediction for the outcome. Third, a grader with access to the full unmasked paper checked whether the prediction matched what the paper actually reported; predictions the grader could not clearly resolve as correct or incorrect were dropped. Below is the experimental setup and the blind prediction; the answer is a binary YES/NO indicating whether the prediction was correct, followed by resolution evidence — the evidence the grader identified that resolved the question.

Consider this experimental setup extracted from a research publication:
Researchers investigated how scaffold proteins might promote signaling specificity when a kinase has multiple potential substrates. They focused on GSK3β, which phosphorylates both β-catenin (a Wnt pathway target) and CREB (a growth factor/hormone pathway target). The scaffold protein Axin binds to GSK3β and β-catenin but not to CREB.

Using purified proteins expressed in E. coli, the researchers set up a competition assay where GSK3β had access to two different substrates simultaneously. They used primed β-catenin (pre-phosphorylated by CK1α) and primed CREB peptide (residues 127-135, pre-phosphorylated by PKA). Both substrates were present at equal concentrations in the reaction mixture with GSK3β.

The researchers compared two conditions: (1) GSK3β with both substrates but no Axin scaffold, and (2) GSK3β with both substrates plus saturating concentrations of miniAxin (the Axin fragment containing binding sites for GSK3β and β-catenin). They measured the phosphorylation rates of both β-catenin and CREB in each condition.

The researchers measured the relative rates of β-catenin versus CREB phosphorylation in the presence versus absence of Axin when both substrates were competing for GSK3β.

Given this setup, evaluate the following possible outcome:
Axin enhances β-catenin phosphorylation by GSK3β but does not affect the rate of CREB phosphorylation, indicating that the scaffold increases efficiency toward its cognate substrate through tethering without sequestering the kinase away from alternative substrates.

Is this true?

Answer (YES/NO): NO